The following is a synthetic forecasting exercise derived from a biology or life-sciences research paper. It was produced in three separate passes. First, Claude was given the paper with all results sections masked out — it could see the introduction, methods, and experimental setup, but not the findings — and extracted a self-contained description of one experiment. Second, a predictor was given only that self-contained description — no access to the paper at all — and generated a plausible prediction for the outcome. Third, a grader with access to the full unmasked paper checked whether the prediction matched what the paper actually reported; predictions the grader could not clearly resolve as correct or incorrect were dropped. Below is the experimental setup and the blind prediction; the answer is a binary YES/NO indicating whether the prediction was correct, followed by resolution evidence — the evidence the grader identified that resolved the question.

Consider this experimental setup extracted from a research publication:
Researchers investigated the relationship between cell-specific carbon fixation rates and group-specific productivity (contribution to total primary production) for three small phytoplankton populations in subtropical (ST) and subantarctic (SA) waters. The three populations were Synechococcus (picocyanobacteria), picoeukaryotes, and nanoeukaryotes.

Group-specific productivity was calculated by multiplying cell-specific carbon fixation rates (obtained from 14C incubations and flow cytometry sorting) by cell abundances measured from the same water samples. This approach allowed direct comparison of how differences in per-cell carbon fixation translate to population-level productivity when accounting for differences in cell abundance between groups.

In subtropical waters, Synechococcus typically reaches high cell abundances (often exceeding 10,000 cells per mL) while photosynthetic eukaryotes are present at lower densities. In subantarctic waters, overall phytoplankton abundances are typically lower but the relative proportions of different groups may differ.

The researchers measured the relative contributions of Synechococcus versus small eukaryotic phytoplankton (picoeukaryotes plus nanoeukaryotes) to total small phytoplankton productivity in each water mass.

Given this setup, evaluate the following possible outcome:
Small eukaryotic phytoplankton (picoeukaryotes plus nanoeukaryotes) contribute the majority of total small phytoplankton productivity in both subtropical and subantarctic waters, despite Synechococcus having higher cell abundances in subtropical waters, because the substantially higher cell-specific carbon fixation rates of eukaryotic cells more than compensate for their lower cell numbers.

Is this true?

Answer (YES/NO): NO